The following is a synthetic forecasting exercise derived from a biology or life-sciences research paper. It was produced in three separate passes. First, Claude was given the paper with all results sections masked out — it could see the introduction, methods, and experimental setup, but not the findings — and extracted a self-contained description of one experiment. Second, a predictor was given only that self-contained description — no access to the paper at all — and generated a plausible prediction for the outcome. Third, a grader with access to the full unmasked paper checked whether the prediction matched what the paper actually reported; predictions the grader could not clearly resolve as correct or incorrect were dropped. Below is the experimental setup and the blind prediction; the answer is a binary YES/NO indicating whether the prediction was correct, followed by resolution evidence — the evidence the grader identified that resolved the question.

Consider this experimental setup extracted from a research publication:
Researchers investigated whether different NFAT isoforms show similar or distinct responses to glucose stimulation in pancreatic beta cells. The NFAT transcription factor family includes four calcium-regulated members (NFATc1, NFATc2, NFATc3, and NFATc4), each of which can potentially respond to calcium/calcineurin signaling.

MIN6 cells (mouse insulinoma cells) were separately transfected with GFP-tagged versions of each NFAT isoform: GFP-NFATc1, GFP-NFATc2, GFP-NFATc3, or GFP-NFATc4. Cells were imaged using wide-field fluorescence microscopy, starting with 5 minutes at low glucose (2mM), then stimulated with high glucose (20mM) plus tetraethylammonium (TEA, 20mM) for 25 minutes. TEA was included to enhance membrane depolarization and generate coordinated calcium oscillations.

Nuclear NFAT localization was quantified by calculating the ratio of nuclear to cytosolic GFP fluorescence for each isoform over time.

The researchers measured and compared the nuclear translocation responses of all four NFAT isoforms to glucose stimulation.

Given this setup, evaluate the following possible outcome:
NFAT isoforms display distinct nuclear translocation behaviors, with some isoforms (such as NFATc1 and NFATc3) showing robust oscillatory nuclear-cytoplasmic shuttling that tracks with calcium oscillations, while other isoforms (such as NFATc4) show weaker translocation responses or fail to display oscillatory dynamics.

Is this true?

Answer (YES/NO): NO